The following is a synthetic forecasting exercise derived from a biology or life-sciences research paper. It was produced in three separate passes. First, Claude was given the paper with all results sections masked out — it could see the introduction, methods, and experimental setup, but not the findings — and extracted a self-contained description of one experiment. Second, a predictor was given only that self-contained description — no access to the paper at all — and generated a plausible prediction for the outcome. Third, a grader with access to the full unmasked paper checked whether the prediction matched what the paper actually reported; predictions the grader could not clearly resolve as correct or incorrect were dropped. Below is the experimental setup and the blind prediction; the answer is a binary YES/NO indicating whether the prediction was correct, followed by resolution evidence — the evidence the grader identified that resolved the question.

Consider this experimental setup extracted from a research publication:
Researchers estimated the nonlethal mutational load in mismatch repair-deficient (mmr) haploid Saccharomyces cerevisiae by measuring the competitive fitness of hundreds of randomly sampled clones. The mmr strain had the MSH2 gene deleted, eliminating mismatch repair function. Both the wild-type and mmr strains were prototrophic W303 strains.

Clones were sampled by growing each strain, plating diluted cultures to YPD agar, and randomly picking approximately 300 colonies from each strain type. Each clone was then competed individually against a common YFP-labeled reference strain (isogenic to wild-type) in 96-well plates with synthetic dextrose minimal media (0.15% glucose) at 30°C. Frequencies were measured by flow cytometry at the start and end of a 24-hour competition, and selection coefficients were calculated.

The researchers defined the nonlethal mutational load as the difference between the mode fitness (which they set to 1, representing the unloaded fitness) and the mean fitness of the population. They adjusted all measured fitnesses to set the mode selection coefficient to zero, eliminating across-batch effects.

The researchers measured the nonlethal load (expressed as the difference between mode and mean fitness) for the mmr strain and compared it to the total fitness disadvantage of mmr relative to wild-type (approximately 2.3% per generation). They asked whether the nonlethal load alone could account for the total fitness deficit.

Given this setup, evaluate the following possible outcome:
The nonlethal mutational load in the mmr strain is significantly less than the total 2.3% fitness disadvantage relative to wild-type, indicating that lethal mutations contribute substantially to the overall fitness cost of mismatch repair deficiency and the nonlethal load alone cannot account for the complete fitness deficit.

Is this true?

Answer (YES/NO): YES